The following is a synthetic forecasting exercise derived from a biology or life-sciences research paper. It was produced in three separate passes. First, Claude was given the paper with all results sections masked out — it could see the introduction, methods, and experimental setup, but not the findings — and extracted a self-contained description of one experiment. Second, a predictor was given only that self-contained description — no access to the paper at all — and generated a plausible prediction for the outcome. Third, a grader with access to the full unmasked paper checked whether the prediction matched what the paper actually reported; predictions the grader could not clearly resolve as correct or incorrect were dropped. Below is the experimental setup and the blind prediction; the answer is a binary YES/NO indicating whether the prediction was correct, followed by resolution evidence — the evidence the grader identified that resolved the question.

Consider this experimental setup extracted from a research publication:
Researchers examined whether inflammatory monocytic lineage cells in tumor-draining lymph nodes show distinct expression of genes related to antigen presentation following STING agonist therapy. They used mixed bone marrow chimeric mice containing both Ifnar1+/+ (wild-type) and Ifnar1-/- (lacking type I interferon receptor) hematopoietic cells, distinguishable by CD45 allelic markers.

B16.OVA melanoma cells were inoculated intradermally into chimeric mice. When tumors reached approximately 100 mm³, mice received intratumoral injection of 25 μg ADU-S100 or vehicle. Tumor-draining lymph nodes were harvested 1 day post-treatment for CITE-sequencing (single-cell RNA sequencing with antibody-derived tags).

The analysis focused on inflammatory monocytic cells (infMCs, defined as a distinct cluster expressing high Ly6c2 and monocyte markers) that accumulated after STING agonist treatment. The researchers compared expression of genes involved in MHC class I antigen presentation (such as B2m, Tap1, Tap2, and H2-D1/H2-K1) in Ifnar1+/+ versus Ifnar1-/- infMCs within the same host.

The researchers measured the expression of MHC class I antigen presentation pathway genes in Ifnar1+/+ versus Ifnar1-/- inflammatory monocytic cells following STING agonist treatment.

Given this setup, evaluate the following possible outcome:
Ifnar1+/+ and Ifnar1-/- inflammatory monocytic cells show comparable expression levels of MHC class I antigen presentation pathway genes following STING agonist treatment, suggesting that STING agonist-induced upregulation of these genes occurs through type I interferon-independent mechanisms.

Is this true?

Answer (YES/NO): NO